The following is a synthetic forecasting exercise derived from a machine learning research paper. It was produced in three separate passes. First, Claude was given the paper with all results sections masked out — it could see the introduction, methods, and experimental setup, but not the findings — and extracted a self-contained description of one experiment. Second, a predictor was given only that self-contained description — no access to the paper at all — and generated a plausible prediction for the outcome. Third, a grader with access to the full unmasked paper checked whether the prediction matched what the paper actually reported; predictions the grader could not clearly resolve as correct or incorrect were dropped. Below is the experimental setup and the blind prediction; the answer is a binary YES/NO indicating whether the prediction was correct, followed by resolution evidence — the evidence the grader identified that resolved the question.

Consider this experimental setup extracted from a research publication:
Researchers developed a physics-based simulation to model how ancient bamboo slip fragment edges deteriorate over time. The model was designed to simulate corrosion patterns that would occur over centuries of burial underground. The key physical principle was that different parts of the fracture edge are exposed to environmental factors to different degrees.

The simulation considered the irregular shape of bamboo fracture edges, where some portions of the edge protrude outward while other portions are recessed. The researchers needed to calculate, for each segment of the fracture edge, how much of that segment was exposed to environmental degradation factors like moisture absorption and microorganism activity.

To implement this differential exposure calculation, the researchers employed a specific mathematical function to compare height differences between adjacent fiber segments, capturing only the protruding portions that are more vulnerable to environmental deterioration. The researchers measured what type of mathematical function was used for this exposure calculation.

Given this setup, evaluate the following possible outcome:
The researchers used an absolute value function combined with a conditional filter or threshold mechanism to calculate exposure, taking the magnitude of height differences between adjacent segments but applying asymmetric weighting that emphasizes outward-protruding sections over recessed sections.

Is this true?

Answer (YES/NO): NO